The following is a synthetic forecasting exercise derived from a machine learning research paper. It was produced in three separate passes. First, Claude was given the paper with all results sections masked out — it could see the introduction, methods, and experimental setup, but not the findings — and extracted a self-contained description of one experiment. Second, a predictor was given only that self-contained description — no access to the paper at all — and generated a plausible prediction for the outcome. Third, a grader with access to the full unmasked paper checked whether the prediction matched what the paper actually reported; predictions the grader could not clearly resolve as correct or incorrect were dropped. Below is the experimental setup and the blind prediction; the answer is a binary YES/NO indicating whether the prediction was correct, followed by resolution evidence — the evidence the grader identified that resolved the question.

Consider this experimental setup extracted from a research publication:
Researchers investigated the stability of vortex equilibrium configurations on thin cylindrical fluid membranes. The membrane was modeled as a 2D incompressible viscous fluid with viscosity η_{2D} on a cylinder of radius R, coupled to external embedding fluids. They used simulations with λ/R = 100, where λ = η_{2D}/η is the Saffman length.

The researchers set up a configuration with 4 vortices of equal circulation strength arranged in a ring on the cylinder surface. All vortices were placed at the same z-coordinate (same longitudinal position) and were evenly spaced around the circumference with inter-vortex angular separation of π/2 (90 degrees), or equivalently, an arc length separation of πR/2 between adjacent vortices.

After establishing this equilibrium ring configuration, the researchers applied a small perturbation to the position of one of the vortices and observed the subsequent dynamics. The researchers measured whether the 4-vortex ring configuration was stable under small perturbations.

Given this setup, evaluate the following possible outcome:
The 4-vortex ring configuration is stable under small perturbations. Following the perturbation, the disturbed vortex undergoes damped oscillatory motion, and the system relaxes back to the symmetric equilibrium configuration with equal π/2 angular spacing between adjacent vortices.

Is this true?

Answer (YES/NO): NO